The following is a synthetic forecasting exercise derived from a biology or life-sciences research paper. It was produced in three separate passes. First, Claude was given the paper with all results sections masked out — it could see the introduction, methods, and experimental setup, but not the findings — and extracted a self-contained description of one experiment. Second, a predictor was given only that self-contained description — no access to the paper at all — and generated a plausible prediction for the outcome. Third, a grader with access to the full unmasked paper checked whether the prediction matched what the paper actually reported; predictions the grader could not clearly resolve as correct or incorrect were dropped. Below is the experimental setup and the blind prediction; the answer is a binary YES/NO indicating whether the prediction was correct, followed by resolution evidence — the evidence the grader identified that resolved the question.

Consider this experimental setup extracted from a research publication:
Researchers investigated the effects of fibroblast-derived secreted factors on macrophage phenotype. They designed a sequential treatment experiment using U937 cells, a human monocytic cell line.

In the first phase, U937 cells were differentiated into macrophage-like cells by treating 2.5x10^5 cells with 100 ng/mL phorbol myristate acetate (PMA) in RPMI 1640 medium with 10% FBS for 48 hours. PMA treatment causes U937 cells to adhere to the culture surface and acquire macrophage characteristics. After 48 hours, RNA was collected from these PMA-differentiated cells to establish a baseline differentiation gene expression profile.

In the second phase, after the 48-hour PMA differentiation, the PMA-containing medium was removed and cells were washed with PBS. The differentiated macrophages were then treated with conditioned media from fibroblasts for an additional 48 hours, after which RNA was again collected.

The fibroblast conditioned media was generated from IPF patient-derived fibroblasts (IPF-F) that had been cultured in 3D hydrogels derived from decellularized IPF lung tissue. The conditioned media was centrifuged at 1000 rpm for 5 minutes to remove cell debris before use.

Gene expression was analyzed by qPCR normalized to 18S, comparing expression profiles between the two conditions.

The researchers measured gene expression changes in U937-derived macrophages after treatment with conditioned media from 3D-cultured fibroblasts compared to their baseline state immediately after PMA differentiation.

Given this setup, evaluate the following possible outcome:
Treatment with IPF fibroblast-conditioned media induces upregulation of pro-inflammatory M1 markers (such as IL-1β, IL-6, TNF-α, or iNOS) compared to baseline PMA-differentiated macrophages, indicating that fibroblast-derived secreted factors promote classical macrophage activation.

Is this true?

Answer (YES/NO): YES